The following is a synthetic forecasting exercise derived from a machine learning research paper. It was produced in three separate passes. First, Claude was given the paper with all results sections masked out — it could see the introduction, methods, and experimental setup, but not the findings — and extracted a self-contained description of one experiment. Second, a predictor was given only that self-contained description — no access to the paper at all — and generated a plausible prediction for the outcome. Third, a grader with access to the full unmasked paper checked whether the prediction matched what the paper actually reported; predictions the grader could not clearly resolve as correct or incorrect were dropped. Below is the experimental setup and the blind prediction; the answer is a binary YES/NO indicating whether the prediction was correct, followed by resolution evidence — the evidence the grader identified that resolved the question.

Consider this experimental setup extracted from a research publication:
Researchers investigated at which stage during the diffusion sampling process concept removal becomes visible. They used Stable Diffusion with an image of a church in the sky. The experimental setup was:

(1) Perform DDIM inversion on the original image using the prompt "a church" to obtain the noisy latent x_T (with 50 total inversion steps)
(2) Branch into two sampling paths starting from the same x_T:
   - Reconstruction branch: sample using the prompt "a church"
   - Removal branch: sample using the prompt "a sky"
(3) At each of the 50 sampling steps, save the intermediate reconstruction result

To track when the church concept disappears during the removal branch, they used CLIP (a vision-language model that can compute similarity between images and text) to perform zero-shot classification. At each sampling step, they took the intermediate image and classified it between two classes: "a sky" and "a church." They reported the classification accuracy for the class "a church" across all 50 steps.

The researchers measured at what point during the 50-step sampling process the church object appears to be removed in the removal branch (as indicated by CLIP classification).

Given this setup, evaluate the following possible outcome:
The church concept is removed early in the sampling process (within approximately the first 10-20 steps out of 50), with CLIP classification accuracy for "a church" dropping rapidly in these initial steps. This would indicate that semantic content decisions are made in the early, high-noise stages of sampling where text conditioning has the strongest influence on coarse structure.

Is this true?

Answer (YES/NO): YES